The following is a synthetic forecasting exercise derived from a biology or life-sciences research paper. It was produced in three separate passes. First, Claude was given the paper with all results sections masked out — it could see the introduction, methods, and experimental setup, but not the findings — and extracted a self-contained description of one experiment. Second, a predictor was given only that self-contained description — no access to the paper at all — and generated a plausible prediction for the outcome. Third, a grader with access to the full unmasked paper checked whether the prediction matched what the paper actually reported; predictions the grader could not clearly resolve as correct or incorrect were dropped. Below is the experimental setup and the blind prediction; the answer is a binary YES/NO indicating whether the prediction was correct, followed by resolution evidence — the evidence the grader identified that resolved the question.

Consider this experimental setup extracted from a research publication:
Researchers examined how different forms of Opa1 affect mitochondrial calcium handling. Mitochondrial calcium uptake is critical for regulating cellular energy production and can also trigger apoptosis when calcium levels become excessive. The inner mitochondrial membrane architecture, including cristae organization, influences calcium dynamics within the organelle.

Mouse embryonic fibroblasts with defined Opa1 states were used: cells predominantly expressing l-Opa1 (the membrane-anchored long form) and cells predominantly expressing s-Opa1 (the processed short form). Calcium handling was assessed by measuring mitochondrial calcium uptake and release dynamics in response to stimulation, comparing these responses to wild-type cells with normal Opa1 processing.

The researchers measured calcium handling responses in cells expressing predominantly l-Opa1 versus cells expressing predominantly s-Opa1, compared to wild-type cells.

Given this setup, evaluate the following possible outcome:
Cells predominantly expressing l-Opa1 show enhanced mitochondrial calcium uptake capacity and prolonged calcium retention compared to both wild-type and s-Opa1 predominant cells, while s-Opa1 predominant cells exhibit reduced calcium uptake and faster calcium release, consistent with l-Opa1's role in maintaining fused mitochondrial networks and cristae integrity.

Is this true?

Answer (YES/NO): NO